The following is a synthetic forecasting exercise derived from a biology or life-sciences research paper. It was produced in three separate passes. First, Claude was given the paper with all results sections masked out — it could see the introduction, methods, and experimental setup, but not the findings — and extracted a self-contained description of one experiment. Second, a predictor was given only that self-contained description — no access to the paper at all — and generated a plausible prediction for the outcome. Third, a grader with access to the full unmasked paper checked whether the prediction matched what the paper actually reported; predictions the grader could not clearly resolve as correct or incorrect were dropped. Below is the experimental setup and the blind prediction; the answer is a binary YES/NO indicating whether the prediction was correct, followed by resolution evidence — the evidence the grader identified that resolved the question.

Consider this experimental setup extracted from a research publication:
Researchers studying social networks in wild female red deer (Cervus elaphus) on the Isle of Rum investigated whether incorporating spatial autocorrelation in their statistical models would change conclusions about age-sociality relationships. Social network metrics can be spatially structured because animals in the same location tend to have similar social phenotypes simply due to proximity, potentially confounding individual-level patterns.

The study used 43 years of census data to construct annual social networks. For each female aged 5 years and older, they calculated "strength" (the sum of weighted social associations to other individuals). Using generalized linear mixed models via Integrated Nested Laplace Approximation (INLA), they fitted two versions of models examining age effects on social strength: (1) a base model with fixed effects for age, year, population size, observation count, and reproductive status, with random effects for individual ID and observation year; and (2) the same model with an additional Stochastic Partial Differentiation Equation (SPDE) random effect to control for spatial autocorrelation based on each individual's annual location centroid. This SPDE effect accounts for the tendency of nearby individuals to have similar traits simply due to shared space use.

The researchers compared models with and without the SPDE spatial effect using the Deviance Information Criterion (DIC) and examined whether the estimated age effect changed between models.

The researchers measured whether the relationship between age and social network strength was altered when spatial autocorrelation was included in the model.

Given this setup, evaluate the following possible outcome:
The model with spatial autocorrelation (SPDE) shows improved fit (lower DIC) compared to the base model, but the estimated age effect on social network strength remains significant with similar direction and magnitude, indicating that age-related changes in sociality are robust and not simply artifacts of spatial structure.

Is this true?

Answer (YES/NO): NO